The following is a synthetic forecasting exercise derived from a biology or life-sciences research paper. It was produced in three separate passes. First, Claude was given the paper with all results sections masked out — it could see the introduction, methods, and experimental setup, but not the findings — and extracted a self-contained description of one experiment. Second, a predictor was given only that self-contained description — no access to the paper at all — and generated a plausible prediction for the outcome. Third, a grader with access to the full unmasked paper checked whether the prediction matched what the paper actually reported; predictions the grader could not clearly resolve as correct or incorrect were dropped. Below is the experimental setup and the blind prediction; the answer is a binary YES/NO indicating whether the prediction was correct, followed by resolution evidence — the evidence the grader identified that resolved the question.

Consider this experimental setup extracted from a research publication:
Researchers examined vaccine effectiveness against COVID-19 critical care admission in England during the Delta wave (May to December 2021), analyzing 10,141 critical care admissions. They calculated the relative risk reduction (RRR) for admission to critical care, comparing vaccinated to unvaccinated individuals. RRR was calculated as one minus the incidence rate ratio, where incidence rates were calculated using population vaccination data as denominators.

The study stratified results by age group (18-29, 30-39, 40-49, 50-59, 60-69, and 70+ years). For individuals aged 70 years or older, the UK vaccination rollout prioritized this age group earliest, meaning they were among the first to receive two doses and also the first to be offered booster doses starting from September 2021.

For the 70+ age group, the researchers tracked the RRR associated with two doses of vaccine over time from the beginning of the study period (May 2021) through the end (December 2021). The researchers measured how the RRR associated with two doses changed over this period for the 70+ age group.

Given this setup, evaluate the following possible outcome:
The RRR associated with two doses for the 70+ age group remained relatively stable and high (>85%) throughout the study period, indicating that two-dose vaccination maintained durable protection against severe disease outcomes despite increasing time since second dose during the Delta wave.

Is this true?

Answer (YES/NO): NO